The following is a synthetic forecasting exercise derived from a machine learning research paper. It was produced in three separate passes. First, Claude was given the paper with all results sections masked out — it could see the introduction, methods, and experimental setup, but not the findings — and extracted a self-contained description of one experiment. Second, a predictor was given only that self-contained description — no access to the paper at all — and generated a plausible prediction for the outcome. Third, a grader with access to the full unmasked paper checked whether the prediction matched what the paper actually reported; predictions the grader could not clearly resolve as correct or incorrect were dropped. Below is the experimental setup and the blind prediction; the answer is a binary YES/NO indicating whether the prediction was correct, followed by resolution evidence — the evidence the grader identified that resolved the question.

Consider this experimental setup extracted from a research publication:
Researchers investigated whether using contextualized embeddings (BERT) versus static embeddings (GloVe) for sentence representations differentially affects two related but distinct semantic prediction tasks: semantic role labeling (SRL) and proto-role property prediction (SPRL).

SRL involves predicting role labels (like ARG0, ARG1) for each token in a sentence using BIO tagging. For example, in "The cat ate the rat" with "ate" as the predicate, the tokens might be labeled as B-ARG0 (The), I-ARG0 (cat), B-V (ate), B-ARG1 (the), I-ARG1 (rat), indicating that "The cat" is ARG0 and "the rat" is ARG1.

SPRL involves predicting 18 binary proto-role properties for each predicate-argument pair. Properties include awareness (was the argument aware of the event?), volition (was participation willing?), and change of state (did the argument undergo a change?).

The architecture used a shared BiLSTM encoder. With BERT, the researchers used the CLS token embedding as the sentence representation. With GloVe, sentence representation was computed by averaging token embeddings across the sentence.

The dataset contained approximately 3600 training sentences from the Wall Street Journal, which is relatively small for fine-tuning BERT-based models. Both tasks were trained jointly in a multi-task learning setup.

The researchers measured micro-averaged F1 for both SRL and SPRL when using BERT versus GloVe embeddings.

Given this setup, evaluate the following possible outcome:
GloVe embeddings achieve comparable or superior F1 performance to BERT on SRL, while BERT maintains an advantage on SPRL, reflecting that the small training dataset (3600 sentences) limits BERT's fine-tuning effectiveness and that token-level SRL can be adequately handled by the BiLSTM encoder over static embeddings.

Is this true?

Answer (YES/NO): YES